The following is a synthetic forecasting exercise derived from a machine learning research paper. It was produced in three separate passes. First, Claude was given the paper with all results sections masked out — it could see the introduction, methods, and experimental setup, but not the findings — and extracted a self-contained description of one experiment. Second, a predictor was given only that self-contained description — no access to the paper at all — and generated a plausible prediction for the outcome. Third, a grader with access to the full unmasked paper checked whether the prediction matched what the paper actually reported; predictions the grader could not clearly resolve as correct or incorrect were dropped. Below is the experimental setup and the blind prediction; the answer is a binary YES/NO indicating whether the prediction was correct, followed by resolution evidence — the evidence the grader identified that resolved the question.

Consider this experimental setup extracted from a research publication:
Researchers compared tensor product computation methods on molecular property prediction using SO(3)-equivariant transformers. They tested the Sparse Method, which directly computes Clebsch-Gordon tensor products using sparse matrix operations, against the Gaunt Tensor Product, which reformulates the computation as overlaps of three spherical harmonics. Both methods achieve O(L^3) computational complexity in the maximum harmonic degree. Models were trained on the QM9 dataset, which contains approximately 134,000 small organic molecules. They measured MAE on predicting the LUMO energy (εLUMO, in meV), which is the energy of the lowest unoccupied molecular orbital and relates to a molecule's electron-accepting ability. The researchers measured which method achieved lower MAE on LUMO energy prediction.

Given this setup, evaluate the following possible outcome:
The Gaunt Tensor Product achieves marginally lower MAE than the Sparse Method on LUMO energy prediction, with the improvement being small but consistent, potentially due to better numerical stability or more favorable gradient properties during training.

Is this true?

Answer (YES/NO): NO